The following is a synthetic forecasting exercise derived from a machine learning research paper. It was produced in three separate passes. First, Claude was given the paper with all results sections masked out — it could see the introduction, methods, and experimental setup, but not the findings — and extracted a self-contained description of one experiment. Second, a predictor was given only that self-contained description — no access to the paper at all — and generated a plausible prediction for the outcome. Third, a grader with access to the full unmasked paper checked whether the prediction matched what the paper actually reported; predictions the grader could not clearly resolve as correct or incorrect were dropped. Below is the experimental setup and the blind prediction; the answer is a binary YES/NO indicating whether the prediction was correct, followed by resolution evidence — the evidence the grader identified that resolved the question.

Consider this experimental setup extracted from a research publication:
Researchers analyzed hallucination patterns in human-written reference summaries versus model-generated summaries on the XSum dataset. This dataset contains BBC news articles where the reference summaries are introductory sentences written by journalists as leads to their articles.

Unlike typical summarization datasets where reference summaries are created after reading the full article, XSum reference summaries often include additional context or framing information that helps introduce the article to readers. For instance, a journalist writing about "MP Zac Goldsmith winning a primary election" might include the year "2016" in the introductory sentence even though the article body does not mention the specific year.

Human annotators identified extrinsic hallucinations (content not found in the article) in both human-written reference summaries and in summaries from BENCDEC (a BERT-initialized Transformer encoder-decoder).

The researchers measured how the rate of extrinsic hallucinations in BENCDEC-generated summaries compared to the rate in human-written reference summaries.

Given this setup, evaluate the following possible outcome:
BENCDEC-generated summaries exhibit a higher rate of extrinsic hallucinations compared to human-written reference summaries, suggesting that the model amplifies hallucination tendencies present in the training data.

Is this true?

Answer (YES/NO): NO